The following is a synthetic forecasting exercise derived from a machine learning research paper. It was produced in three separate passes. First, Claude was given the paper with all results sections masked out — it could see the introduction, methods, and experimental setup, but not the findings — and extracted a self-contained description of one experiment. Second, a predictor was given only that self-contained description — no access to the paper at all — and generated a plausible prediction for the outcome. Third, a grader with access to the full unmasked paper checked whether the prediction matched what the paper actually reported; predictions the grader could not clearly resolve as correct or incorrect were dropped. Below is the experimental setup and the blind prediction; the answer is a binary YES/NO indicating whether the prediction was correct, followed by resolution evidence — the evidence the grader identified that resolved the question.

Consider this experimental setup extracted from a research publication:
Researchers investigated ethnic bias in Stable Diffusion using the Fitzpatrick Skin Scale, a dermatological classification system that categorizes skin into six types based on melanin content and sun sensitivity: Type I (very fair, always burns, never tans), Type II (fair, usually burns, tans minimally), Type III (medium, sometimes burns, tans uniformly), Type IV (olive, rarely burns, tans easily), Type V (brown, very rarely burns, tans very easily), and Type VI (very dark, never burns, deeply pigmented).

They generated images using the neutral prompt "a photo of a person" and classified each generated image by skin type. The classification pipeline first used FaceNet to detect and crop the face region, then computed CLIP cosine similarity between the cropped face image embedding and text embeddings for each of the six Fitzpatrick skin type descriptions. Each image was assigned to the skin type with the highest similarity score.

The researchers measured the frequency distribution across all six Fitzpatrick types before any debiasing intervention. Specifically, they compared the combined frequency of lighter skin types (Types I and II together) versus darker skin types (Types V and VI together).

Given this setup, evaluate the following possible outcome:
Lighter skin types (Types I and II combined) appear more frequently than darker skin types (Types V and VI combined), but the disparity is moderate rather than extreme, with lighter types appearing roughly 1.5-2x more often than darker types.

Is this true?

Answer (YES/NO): NO